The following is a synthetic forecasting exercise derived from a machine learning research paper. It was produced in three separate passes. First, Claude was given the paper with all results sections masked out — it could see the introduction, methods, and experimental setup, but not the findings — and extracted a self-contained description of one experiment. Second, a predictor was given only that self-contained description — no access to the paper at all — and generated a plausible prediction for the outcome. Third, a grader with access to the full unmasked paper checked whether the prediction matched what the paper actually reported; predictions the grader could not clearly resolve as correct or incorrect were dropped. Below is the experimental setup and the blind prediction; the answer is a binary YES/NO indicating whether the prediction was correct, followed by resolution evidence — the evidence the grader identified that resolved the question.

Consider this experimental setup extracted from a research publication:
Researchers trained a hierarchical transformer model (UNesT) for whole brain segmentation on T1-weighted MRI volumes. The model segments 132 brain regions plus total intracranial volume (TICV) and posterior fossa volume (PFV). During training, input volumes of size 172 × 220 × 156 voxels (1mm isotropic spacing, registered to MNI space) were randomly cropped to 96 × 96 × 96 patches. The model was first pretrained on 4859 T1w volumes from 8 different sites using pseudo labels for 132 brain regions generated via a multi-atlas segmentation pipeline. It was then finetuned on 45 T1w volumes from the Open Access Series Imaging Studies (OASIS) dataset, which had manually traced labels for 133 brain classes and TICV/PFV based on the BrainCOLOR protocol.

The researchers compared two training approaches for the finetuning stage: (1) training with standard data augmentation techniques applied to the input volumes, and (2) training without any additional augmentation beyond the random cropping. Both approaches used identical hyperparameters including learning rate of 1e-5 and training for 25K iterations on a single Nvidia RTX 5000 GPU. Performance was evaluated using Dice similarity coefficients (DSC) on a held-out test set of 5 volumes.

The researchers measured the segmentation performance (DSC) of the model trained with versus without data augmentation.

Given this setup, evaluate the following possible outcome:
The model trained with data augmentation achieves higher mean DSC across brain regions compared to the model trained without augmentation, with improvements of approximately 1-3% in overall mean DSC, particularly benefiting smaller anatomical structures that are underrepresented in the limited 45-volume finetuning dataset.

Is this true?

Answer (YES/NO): NO